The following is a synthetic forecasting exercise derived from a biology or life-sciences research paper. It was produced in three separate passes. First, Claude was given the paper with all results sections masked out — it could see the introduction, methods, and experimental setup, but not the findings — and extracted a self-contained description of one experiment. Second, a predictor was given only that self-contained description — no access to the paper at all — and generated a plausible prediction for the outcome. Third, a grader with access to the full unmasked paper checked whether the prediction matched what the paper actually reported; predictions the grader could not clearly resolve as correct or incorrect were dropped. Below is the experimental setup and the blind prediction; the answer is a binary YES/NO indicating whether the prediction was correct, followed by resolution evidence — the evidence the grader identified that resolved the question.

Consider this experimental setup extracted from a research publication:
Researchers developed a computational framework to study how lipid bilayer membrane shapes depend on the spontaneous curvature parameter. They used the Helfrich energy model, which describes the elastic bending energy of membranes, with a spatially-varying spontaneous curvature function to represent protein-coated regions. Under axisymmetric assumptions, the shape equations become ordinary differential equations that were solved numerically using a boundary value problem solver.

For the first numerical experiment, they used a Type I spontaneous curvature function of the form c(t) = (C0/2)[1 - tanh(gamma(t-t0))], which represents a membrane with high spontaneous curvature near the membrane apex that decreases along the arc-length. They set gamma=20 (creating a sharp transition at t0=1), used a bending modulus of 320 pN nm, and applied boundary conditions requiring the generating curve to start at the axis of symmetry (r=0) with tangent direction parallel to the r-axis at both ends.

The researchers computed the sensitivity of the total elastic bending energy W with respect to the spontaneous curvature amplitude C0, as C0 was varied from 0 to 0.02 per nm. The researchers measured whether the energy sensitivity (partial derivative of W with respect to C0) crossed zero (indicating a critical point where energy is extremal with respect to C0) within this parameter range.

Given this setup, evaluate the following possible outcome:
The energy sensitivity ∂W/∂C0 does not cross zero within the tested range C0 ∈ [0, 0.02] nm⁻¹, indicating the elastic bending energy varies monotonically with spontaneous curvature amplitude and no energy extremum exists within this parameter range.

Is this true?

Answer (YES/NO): YES